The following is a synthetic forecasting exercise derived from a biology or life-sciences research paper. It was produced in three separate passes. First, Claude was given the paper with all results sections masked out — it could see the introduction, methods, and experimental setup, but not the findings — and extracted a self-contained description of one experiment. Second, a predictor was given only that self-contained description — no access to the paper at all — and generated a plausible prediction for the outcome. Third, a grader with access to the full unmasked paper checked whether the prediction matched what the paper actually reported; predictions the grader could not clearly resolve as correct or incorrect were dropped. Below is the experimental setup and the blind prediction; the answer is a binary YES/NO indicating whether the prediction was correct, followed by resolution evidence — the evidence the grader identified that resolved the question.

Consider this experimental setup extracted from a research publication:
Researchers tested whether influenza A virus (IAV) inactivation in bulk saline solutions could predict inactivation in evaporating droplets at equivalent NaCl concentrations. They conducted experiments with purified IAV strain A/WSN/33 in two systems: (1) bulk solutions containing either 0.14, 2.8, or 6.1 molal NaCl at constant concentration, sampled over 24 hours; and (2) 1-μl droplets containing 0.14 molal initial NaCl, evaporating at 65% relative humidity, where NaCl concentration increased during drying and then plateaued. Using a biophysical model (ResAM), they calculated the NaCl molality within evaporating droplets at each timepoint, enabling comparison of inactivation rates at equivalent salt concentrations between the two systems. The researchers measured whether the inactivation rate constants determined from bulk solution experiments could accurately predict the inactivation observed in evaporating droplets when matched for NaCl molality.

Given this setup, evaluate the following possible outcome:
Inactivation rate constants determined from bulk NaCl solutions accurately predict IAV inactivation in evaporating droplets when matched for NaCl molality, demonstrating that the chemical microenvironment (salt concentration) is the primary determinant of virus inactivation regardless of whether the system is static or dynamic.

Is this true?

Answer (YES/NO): YES